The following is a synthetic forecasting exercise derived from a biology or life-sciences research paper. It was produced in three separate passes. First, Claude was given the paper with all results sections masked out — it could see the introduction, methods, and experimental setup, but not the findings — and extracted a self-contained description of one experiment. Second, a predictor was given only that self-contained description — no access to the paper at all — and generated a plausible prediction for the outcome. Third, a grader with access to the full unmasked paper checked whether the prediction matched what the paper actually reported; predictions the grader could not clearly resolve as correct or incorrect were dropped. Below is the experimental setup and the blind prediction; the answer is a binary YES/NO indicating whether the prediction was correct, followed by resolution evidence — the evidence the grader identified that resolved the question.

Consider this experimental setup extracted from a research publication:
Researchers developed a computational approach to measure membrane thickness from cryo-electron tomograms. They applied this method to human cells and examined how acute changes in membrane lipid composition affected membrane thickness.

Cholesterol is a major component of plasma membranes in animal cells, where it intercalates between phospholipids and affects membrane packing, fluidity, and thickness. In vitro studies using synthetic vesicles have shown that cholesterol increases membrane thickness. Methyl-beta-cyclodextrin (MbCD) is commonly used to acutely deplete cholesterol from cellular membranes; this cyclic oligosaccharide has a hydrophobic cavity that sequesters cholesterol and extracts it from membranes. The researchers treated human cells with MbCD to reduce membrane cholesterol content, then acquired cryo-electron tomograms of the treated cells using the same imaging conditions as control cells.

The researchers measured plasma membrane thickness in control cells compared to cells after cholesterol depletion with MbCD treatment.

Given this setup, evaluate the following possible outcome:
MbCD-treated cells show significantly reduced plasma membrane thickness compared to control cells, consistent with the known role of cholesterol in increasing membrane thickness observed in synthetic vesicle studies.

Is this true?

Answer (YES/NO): NO